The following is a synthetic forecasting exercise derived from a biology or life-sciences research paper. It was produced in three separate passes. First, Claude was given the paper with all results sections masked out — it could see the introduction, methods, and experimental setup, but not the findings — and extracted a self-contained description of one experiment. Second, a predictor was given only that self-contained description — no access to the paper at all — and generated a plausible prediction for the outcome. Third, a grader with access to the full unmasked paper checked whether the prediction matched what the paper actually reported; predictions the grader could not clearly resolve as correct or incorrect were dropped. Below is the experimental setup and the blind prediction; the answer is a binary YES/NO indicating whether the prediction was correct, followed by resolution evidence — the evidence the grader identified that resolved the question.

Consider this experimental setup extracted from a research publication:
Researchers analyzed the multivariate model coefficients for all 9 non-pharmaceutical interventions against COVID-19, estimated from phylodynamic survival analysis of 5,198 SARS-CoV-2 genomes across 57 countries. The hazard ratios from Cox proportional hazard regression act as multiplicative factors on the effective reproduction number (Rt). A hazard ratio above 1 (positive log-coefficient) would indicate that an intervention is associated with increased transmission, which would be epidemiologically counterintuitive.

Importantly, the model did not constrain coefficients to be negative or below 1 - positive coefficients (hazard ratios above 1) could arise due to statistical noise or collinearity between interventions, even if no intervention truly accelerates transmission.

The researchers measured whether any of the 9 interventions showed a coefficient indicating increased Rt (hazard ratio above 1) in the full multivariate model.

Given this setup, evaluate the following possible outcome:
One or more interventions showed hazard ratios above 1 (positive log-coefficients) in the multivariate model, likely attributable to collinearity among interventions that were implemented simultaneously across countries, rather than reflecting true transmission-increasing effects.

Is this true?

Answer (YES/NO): NO